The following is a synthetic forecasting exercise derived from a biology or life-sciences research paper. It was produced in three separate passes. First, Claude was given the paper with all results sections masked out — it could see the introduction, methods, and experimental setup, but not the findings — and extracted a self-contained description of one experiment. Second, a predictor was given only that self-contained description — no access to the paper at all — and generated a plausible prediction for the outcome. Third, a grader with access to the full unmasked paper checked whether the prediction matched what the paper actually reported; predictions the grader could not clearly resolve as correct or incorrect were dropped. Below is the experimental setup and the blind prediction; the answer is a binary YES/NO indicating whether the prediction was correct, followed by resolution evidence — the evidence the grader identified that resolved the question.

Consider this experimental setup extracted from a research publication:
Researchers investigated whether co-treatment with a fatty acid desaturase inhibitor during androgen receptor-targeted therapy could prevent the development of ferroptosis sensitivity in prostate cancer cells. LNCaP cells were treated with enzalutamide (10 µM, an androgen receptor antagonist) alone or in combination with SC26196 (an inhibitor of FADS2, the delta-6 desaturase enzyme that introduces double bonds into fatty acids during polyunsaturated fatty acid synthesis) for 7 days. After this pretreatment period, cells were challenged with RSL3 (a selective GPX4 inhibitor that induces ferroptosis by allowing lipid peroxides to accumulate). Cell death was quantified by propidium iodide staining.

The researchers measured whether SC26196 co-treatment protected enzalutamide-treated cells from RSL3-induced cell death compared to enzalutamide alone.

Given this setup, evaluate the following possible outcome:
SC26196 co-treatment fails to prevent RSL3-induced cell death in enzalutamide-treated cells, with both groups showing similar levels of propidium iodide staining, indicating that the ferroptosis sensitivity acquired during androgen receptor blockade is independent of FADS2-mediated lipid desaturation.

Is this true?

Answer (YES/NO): NO